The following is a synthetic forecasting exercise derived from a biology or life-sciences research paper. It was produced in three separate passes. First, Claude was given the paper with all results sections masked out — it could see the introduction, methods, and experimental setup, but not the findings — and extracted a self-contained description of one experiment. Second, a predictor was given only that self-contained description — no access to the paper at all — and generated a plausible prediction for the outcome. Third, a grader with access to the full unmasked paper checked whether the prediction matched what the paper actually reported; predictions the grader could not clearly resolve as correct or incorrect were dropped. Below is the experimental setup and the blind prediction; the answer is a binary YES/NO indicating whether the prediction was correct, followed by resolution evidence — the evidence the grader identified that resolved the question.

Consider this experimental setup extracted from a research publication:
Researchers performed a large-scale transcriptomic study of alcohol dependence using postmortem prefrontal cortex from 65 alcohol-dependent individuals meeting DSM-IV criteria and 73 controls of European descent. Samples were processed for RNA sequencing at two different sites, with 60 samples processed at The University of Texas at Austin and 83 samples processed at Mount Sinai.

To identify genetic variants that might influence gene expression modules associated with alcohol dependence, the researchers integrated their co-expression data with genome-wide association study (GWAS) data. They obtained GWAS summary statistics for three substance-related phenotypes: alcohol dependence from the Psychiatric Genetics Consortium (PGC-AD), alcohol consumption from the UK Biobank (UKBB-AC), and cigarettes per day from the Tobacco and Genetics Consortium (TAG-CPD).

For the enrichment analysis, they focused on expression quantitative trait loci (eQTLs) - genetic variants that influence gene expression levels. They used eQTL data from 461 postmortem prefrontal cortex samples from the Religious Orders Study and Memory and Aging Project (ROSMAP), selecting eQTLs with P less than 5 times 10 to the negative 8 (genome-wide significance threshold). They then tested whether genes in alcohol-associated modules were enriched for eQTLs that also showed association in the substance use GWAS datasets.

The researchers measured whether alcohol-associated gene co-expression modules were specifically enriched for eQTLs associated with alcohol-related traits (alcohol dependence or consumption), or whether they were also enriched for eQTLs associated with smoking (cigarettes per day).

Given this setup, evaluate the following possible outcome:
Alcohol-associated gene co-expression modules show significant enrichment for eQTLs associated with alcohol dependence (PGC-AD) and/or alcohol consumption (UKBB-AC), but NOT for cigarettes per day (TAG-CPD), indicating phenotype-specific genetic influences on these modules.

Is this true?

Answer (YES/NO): NO